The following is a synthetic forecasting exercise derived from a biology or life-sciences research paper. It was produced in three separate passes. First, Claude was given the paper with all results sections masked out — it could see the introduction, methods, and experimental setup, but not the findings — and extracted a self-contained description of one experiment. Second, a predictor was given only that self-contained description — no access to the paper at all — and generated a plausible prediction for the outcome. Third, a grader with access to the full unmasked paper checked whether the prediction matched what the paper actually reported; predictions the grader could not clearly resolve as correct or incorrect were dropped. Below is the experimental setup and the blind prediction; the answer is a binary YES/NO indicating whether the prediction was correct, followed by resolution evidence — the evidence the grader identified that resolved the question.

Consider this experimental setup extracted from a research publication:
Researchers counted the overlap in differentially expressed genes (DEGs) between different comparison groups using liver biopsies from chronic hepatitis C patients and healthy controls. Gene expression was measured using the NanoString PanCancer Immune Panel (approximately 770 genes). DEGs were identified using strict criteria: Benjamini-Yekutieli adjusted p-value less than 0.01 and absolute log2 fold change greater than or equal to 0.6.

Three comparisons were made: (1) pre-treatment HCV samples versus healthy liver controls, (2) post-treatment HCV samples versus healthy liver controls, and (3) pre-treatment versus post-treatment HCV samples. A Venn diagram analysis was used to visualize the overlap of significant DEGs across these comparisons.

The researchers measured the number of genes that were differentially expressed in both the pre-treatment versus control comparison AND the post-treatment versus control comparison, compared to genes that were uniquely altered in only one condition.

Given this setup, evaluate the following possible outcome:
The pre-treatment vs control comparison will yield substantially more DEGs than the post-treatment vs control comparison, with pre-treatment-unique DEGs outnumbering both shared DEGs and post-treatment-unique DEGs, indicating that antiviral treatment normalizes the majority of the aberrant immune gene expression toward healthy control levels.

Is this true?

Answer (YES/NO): YES